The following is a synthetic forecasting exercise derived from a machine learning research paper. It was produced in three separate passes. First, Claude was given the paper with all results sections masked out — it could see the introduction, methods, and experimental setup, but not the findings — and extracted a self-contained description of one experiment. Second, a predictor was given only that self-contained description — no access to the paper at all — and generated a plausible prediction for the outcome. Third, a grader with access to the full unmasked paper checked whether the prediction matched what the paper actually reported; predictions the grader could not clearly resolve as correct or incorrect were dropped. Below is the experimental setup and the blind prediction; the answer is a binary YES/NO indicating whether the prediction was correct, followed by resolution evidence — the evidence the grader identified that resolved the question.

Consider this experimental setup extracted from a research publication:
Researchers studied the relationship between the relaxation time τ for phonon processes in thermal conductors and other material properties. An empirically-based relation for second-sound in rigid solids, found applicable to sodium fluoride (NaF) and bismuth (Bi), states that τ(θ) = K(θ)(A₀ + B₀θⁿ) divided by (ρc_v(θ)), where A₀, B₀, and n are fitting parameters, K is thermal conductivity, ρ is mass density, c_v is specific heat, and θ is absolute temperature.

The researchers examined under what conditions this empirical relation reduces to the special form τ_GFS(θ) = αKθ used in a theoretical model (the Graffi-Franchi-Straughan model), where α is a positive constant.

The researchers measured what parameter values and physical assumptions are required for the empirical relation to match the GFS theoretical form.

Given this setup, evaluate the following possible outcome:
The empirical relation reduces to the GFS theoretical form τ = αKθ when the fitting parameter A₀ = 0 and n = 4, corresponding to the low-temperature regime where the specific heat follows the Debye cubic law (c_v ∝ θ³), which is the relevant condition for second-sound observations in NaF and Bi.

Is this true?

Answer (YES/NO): NO